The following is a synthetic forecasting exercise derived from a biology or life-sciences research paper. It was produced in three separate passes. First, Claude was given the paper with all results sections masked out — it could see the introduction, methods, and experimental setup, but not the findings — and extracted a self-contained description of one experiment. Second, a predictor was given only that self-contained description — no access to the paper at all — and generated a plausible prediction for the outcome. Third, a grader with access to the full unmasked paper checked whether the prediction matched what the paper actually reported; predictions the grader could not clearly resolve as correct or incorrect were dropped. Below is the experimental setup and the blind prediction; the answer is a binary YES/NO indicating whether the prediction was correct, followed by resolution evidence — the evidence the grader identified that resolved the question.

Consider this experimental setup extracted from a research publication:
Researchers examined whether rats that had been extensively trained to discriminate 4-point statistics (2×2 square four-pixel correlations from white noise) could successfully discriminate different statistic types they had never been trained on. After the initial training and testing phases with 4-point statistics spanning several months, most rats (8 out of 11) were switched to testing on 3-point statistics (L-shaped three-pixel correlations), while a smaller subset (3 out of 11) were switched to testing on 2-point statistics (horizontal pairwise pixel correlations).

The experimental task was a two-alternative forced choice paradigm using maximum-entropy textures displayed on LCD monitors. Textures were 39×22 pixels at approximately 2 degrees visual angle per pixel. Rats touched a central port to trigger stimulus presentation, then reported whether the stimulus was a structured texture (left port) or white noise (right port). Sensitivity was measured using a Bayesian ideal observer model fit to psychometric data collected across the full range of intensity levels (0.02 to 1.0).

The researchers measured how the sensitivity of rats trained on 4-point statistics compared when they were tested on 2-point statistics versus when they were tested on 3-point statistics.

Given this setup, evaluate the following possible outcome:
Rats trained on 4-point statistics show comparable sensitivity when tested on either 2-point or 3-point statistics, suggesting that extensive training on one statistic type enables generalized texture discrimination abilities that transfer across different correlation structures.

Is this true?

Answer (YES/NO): NO